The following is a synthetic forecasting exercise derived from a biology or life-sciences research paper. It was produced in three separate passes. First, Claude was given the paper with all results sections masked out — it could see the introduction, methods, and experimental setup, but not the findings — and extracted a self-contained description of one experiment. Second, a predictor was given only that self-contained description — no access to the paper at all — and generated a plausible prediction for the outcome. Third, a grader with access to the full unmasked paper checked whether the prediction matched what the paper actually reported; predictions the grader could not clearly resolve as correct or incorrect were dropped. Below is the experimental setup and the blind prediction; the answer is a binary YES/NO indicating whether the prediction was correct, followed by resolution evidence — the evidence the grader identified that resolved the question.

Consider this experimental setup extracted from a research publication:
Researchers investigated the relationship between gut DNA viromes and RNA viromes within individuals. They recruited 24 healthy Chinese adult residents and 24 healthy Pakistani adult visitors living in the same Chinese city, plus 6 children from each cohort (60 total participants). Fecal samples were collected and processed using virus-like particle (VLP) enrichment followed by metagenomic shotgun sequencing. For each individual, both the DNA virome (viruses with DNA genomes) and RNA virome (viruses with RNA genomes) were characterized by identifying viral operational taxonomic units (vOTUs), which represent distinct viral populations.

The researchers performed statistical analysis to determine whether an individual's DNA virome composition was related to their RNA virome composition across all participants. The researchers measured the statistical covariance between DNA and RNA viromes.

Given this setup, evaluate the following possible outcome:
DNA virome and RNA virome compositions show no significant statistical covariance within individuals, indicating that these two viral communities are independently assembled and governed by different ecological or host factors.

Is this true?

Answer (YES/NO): NO